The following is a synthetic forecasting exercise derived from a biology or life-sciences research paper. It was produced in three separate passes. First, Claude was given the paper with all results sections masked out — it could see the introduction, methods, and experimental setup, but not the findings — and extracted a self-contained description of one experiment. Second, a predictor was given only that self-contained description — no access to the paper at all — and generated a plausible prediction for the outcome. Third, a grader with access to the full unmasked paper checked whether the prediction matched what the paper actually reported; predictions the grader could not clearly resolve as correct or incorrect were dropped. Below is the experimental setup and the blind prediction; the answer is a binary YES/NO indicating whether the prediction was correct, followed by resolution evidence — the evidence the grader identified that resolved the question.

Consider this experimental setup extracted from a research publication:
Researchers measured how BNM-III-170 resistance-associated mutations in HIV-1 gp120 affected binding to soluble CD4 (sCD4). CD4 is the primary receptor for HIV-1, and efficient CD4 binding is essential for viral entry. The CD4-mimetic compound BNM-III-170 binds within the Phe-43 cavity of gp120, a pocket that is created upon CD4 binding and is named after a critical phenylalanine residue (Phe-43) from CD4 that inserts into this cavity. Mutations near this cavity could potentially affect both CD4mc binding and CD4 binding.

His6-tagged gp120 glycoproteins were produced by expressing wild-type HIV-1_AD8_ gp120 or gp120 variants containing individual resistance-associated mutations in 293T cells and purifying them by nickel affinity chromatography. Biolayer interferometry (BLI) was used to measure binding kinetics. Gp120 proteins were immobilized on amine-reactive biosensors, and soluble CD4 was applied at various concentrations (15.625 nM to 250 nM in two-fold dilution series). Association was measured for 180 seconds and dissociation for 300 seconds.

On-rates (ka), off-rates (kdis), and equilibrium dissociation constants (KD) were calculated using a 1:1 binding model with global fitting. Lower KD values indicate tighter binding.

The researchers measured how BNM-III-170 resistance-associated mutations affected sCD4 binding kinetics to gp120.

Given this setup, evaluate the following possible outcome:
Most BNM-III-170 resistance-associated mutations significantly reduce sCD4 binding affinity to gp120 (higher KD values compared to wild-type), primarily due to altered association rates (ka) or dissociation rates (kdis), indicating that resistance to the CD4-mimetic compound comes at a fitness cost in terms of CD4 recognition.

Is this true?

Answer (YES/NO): NO